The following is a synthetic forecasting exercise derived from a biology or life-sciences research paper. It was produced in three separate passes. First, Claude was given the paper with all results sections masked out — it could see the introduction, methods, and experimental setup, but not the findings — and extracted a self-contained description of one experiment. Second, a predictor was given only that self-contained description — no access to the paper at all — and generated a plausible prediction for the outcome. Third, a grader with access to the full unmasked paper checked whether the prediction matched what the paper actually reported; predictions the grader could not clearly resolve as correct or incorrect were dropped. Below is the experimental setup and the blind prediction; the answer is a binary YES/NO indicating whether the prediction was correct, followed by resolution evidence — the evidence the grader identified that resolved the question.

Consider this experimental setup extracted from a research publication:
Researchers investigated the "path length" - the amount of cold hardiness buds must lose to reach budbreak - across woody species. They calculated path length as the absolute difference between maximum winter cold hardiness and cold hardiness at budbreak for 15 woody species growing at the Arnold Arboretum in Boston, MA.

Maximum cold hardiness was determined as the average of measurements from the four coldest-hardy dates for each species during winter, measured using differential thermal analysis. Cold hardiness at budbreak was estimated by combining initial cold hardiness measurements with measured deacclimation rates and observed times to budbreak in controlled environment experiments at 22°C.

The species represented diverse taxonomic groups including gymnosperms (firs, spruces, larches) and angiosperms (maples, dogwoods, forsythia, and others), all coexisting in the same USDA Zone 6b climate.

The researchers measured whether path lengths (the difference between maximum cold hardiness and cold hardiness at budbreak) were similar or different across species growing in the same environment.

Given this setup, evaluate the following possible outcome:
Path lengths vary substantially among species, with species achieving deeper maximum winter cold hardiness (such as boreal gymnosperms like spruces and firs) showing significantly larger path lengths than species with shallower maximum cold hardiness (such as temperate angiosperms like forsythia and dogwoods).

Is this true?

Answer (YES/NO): NO